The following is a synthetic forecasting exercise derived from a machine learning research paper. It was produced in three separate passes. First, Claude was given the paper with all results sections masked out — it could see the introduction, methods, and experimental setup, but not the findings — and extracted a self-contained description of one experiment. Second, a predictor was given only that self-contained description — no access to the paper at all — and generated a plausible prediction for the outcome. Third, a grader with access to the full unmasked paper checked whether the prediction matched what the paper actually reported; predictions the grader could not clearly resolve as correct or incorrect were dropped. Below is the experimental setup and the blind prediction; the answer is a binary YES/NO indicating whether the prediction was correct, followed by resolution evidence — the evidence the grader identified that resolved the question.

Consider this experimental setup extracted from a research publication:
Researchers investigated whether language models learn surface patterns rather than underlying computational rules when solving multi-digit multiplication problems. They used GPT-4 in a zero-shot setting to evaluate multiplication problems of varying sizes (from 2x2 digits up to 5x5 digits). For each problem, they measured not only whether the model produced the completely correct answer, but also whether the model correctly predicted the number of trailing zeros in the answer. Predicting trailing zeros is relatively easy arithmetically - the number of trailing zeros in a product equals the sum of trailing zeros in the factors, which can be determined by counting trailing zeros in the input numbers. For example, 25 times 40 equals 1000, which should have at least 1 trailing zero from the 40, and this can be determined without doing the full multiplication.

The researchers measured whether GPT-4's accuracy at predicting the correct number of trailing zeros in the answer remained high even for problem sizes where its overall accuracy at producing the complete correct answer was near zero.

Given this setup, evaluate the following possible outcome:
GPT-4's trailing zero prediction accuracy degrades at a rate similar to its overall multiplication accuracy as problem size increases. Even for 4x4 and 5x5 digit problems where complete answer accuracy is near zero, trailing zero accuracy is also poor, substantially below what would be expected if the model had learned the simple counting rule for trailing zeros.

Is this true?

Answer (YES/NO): NO